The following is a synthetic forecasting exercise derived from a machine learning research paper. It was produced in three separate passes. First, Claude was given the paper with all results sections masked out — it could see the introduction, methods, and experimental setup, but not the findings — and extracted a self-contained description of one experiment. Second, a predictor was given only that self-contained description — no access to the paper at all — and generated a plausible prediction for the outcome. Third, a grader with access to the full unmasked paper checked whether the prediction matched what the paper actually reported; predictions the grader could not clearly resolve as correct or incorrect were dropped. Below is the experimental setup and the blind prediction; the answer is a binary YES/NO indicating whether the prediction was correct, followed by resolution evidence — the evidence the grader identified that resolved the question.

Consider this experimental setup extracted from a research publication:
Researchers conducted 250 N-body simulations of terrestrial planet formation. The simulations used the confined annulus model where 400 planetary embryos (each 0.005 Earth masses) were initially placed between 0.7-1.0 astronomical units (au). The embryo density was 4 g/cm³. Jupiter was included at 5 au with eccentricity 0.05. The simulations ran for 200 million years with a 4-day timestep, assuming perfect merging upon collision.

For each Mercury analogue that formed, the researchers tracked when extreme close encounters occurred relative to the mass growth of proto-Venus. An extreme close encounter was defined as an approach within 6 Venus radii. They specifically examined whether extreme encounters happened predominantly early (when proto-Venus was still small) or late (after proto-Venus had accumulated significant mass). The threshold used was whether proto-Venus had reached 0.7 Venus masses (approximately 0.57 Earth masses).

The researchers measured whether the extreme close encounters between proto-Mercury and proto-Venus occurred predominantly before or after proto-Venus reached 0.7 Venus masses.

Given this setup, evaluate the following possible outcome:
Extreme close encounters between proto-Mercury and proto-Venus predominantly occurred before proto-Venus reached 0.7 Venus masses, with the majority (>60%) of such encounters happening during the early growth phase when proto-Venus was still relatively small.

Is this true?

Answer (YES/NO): NO